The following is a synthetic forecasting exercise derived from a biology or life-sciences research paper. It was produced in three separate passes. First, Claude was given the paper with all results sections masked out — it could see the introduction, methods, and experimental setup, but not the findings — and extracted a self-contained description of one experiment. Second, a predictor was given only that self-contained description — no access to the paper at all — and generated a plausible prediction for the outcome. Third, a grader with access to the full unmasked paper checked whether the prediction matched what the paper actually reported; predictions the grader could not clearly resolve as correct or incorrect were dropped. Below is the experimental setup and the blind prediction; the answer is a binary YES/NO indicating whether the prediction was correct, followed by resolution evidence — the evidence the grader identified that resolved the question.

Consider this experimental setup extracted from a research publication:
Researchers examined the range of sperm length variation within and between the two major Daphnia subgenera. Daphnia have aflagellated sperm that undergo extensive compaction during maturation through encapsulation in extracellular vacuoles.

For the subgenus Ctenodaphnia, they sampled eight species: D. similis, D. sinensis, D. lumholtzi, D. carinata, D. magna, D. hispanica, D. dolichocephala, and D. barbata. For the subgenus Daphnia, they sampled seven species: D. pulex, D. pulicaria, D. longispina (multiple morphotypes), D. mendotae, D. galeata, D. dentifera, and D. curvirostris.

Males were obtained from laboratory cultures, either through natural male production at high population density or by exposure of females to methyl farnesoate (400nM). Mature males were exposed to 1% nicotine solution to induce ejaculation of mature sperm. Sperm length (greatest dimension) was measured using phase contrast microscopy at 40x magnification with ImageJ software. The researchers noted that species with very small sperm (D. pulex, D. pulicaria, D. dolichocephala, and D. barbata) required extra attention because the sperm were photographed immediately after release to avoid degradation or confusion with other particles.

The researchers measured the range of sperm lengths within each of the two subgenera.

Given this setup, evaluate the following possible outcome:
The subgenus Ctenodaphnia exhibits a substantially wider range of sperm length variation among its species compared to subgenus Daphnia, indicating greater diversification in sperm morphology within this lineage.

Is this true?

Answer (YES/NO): YES